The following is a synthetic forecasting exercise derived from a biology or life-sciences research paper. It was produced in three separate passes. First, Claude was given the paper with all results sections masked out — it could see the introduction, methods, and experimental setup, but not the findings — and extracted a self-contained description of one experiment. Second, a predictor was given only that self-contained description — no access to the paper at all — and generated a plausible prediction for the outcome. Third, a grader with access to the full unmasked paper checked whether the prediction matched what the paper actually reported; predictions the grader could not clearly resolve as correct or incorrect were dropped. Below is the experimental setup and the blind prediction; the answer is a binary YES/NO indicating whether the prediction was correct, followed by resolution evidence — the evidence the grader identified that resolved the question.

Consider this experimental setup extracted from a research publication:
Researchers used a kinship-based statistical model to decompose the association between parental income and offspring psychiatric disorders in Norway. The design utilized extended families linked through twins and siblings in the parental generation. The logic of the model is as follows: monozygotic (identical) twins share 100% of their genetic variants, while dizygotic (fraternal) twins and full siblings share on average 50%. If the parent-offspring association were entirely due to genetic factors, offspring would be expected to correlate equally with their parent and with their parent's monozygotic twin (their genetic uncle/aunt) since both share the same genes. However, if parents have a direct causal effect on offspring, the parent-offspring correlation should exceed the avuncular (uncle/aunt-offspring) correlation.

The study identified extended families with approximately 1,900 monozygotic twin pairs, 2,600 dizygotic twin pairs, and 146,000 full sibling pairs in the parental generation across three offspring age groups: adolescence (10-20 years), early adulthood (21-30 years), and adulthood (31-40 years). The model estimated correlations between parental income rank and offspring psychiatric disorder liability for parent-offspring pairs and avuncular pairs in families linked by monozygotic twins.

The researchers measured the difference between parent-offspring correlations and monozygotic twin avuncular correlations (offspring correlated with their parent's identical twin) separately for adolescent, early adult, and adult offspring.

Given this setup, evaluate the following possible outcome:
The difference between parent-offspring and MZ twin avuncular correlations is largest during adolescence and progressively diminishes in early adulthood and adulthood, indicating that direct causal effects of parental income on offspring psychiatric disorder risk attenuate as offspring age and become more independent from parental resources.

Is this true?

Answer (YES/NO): YES